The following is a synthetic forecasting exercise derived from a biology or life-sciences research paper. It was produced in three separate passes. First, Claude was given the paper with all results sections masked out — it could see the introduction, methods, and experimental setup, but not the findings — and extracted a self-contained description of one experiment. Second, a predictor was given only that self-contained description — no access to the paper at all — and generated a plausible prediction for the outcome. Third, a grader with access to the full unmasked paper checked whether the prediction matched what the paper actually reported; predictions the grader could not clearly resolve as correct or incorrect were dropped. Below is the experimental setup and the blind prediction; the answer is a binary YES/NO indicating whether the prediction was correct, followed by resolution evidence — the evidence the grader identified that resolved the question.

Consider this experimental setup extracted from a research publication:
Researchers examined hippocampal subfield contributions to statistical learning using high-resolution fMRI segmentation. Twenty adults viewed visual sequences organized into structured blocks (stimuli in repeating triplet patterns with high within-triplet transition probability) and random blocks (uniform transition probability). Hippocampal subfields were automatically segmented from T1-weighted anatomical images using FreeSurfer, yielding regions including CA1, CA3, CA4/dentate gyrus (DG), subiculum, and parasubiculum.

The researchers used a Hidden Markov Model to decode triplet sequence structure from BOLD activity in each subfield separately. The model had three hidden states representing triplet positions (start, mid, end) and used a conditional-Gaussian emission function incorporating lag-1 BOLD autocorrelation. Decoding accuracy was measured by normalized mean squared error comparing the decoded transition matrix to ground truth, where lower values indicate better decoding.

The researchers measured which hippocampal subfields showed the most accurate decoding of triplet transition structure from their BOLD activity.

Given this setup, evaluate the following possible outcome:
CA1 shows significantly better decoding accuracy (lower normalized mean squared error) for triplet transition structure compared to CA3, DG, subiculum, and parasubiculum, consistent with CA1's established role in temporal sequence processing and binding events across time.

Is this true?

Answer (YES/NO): NO